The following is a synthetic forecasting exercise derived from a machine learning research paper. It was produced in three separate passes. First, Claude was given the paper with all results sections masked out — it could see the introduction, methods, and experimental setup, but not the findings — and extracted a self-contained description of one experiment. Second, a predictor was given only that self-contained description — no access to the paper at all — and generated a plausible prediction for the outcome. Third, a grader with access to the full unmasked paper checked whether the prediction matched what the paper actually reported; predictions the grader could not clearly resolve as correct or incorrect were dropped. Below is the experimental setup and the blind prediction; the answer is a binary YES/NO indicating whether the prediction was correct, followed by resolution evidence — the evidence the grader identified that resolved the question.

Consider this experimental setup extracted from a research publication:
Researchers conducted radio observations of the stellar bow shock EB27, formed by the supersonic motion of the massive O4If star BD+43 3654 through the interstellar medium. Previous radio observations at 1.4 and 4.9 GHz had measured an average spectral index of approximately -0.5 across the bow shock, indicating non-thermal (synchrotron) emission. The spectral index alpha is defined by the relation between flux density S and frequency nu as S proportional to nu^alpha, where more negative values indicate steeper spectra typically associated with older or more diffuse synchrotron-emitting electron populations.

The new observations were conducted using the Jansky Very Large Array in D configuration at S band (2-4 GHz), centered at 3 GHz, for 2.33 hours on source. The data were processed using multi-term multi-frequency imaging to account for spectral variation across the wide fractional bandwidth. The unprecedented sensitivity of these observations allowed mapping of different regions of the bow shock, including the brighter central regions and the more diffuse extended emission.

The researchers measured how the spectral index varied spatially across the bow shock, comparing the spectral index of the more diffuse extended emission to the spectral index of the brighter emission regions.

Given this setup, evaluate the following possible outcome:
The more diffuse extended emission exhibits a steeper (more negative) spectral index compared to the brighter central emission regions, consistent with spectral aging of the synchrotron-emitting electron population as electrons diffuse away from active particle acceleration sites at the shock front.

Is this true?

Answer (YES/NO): YES